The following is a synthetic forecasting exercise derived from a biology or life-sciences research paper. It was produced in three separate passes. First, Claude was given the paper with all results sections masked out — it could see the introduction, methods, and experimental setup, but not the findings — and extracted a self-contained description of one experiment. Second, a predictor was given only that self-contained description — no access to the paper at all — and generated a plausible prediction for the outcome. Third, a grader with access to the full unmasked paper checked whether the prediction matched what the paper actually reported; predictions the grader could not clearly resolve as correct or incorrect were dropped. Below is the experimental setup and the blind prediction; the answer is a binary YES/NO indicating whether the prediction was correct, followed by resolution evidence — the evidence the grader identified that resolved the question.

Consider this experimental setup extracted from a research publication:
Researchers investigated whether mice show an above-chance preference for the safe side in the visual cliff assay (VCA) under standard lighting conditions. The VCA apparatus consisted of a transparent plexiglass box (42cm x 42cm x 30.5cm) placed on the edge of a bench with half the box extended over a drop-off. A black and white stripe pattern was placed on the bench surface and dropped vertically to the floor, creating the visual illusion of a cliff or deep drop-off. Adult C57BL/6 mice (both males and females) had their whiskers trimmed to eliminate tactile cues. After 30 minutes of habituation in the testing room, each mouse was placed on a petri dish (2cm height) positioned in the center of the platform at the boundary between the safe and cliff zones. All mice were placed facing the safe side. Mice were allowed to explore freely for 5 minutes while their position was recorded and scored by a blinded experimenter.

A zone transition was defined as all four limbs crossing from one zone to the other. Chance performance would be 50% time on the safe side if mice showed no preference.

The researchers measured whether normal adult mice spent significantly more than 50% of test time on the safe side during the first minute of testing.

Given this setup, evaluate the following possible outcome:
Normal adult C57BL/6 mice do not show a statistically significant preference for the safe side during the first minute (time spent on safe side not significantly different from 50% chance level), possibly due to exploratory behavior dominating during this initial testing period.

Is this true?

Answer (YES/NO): NO